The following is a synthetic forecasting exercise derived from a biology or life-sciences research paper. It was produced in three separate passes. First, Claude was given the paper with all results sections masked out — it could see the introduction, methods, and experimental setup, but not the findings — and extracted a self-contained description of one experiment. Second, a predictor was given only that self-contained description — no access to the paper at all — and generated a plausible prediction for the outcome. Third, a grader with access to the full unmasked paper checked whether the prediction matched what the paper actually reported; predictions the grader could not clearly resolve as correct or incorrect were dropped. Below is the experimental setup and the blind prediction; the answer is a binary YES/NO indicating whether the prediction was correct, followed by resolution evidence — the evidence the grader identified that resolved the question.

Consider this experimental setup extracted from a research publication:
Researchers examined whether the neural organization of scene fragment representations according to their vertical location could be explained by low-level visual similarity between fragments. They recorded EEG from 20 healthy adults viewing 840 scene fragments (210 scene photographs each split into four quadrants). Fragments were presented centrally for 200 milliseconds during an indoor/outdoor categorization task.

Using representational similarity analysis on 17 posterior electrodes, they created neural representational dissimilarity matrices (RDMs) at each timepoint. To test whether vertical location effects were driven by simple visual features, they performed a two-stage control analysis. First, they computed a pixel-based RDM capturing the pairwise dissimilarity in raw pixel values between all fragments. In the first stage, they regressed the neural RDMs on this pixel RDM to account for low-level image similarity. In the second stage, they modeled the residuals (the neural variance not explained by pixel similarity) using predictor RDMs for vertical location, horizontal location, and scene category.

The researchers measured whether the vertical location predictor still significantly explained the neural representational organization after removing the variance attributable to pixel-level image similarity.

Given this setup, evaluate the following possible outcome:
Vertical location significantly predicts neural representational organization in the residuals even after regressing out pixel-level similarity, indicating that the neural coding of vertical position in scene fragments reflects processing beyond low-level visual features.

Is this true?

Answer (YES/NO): YES